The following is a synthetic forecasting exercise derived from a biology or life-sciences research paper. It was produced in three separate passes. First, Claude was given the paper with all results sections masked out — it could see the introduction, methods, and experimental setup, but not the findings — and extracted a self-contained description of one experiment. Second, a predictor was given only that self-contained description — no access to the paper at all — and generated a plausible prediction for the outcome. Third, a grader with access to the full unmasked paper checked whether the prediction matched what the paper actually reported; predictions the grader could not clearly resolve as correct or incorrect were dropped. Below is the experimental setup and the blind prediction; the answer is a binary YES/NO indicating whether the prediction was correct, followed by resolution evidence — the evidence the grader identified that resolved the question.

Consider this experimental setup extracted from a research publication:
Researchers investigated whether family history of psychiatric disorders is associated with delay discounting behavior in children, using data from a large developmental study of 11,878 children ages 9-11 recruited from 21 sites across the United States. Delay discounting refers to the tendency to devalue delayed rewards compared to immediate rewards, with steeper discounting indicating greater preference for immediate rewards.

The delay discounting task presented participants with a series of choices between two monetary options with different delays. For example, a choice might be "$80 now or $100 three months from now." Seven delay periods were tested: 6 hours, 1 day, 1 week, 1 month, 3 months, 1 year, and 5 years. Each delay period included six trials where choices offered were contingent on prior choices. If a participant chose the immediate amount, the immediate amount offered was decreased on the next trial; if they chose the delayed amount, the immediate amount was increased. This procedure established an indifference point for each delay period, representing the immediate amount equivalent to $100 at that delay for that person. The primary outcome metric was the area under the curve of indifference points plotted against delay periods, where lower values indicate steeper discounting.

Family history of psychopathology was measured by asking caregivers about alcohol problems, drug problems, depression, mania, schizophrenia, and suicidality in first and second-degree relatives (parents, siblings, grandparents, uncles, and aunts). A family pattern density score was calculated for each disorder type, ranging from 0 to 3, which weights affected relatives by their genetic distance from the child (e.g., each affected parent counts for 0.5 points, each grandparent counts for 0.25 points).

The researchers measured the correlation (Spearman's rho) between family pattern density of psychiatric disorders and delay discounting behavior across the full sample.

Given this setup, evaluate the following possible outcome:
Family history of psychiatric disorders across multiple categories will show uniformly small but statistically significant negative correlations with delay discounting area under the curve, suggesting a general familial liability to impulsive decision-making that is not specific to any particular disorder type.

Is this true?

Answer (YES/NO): NO